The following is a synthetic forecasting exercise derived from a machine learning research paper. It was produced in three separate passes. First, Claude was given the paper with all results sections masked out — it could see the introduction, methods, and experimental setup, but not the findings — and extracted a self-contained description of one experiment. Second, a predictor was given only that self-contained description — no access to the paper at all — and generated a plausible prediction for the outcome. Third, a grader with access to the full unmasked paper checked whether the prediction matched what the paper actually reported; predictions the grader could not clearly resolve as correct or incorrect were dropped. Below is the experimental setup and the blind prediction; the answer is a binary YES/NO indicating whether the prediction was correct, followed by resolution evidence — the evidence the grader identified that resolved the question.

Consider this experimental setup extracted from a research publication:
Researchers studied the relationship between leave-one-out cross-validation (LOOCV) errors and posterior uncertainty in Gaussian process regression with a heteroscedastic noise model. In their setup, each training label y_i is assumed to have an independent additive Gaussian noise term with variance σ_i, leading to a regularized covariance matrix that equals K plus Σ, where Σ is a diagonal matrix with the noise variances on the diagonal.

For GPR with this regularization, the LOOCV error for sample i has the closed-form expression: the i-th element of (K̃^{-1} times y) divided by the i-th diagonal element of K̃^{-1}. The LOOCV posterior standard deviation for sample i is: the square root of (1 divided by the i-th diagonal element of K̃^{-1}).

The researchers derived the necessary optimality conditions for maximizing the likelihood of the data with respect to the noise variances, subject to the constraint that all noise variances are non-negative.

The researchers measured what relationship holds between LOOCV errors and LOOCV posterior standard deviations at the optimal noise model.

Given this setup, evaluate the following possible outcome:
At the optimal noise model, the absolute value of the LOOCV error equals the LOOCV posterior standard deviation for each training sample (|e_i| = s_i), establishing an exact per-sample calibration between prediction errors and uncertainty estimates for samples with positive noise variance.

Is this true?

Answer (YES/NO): NO